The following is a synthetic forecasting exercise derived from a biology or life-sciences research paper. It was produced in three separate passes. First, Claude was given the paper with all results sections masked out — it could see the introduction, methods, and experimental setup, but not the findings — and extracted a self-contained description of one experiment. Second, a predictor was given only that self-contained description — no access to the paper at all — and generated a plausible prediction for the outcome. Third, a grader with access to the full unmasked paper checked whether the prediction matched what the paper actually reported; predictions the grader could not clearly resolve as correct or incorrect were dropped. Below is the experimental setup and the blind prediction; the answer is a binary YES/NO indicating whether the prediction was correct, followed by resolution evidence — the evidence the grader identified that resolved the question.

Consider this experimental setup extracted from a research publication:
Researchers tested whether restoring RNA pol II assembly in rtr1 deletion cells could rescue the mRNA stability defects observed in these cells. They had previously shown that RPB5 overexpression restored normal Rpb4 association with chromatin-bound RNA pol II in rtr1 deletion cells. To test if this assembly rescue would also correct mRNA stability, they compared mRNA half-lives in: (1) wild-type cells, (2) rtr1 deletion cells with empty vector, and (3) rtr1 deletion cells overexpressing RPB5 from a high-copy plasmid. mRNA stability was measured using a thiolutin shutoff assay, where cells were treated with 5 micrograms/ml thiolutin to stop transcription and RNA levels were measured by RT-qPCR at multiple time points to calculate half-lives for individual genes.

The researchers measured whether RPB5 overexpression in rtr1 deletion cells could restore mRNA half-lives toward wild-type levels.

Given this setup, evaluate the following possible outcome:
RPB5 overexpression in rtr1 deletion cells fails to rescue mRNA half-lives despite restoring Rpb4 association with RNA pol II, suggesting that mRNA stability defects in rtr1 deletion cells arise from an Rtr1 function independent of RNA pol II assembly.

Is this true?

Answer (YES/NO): NO